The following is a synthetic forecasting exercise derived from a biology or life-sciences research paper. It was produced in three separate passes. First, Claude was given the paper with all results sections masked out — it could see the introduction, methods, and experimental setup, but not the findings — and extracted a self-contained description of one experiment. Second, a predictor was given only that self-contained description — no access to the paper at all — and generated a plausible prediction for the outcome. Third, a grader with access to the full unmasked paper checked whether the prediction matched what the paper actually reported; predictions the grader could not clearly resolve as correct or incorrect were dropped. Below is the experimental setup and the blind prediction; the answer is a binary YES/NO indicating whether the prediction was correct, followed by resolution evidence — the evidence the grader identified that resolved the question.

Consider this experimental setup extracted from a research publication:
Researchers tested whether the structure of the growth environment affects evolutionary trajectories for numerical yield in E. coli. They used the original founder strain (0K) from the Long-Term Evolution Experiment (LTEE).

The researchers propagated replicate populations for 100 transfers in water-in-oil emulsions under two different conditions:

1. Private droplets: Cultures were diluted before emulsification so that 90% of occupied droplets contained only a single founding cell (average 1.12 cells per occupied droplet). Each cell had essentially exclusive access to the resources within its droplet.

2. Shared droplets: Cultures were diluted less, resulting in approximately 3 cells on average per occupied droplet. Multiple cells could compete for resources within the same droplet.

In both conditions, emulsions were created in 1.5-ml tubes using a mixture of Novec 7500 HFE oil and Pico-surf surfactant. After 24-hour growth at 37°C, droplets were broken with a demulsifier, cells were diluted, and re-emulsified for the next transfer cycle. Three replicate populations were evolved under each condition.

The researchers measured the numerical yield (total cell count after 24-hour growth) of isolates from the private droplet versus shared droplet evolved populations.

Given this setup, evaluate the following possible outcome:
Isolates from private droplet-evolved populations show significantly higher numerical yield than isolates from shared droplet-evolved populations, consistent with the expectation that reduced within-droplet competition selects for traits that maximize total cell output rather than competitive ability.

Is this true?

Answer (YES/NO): YES